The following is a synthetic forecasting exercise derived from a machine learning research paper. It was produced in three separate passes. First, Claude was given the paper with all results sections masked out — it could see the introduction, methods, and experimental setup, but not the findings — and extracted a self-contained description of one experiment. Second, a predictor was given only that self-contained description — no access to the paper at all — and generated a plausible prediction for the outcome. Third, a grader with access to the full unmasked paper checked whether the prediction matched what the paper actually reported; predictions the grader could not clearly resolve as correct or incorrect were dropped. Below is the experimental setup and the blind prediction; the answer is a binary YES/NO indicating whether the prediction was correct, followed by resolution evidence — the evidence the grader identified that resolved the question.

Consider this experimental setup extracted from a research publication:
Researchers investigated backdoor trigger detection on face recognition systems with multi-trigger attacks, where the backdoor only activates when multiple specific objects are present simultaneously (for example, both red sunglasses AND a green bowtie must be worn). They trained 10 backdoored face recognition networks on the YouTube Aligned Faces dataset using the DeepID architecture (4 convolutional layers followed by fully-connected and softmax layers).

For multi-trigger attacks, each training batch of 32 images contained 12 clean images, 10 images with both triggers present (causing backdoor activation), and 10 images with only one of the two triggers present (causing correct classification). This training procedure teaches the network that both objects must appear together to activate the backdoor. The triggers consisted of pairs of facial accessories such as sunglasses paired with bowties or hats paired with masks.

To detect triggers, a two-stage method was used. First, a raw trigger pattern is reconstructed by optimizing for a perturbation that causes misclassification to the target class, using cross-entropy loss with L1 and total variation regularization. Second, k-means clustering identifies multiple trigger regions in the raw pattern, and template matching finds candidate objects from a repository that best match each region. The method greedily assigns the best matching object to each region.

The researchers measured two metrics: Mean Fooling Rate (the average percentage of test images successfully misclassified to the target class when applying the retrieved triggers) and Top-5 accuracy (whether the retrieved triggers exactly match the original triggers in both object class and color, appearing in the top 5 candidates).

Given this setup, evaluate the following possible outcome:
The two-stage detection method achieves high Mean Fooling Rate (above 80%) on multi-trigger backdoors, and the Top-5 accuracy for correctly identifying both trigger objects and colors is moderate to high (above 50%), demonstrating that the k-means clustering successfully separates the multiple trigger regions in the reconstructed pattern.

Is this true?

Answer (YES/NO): NO